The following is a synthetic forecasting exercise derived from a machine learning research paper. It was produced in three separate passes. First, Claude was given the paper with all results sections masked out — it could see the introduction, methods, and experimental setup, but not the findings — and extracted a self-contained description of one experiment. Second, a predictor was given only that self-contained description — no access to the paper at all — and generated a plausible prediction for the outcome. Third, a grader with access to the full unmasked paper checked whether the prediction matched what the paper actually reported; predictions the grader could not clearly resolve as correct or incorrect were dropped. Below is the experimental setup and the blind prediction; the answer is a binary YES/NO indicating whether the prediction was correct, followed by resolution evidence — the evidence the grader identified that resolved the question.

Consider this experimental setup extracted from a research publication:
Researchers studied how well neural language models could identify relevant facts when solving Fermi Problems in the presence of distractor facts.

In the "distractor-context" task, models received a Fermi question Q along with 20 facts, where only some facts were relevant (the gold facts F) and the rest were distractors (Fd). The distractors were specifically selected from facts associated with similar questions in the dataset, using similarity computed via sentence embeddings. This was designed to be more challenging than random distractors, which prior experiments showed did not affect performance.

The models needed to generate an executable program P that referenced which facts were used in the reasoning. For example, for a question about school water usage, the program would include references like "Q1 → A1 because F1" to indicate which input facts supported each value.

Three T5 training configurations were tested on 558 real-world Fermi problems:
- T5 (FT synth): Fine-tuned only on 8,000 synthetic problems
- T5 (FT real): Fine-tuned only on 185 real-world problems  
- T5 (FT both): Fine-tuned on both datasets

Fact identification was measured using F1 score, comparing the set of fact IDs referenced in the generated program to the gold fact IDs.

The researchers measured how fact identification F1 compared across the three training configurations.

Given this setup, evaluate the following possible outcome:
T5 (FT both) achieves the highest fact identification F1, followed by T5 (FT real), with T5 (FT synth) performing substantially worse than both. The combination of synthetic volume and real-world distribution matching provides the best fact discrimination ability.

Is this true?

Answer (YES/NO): YES